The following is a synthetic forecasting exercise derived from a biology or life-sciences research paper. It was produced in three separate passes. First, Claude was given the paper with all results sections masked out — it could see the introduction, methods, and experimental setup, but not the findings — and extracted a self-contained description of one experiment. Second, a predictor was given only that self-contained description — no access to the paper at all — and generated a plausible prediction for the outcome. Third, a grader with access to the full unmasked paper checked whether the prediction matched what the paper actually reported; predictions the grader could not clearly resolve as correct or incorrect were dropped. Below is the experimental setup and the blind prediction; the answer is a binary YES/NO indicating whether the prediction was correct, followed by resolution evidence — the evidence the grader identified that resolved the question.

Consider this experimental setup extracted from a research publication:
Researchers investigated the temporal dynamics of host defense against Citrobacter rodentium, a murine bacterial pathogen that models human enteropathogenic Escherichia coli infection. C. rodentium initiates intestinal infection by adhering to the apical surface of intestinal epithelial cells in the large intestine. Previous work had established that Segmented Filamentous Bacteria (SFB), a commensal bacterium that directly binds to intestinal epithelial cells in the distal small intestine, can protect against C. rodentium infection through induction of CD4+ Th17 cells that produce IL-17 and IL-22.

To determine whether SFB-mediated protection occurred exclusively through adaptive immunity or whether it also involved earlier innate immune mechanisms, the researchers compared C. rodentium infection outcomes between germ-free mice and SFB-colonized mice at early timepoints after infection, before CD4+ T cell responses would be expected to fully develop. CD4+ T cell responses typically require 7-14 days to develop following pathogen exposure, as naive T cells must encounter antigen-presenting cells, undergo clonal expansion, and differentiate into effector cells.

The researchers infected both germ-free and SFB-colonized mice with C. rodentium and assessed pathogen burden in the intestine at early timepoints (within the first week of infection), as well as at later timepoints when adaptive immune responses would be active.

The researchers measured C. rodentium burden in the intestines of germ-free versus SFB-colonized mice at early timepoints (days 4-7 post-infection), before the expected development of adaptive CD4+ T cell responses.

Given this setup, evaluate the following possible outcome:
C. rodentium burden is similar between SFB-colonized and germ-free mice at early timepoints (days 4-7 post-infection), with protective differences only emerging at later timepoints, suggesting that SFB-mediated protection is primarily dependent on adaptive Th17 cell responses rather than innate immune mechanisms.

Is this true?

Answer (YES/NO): NO